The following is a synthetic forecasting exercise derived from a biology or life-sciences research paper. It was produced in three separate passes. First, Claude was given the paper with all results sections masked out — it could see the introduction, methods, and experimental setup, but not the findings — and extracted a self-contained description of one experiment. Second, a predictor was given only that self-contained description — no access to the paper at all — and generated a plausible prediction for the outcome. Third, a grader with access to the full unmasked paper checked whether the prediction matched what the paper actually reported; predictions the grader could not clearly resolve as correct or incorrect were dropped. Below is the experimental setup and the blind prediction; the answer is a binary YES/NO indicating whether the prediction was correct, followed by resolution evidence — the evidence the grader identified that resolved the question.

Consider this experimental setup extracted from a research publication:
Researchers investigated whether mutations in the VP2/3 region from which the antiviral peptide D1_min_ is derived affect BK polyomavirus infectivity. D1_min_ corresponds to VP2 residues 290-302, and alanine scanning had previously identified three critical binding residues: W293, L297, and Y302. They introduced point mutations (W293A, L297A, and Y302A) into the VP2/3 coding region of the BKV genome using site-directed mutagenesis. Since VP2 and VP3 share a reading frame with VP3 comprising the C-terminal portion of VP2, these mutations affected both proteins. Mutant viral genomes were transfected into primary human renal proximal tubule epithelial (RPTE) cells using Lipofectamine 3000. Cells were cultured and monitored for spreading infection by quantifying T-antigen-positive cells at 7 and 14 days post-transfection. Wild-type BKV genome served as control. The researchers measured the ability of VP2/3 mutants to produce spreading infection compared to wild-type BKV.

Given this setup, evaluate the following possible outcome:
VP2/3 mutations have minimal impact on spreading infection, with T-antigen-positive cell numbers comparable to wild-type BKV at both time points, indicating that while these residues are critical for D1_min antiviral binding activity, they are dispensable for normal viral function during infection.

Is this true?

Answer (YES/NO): NO